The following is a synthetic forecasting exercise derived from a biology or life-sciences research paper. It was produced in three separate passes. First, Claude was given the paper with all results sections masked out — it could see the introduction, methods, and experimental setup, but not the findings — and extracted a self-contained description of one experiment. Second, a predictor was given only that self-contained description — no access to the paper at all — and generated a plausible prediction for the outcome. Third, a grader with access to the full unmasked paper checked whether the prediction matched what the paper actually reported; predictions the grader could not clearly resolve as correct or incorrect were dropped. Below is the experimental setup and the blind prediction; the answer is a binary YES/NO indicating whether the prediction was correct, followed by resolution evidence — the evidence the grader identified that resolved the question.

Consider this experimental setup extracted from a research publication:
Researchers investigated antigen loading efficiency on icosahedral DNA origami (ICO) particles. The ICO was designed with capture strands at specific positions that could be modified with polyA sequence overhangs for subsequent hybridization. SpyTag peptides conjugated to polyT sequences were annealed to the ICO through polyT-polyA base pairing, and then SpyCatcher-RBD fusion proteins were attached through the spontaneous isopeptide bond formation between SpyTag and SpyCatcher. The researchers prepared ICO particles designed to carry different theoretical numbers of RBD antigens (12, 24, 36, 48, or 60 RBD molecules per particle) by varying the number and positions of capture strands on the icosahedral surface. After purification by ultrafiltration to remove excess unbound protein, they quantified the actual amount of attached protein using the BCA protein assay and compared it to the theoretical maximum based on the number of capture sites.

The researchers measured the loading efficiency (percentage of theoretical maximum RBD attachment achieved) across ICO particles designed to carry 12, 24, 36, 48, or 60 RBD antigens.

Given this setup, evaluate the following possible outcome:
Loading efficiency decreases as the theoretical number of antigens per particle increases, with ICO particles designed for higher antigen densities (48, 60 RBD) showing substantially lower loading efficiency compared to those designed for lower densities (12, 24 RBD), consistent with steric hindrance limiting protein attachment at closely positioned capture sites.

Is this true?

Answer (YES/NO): NO